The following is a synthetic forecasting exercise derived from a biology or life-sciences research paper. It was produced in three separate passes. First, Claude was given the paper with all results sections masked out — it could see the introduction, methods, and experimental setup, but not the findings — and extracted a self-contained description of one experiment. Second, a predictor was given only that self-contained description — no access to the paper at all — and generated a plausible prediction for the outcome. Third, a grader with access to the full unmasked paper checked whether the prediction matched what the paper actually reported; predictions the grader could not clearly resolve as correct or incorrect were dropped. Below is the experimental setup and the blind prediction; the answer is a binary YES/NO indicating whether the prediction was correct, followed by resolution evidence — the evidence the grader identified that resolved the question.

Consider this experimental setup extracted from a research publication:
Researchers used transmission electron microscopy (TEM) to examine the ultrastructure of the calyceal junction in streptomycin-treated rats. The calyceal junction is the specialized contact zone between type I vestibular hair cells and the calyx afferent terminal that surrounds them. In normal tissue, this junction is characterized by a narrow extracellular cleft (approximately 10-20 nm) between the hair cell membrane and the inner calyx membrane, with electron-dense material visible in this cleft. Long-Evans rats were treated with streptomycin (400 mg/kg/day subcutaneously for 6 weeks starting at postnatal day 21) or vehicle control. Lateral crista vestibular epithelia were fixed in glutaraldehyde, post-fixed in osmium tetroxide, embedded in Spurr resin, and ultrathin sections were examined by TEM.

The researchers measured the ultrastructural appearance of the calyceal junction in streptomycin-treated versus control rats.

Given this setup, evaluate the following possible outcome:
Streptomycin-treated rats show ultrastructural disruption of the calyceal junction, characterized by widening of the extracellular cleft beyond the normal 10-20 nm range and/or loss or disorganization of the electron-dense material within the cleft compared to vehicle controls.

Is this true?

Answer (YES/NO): YES